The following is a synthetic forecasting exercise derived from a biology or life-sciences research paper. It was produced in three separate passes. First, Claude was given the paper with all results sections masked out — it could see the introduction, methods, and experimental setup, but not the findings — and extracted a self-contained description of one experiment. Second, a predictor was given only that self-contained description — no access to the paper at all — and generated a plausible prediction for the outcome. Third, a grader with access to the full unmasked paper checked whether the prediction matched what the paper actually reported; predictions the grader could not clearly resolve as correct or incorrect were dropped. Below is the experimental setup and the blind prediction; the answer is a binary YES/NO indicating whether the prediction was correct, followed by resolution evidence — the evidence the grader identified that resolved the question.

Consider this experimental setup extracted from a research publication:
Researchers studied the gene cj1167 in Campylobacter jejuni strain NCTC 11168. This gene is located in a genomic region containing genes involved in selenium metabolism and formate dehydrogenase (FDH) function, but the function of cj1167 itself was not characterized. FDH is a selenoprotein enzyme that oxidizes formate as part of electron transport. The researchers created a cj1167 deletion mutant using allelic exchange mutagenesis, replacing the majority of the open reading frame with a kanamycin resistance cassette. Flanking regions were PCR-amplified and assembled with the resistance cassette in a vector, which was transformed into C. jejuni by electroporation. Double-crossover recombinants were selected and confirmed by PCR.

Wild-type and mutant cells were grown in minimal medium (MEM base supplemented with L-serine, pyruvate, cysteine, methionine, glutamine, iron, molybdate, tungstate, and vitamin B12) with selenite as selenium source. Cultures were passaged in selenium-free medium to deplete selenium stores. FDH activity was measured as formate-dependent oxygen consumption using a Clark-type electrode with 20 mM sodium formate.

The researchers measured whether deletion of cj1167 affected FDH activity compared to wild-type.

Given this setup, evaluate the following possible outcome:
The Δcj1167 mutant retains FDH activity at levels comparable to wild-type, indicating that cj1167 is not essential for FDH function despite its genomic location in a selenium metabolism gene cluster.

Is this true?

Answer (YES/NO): YES